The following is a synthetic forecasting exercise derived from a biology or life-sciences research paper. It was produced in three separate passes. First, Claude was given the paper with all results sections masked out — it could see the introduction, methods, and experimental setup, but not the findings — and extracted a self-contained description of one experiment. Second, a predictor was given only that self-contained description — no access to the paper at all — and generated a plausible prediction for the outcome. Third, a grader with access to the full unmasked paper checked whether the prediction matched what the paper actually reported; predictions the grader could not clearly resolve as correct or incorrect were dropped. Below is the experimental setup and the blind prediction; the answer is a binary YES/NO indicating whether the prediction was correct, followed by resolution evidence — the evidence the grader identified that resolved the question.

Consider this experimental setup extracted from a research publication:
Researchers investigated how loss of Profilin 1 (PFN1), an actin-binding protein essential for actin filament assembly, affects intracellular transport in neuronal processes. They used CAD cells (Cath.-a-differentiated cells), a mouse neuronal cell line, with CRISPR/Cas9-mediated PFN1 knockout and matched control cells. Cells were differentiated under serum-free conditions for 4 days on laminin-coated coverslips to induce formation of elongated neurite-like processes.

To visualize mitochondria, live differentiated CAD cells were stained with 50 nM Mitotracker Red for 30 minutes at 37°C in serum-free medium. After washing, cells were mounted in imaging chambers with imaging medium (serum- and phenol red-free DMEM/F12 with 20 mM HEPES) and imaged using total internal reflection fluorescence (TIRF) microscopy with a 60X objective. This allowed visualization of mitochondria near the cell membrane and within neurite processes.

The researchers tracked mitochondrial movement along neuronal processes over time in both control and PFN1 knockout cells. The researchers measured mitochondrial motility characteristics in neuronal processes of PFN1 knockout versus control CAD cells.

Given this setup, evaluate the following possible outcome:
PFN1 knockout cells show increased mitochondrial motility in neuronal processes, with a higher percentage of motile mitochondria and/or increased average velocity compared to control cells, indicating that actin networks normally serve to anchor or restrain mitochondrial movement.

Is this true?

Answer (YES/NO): YES